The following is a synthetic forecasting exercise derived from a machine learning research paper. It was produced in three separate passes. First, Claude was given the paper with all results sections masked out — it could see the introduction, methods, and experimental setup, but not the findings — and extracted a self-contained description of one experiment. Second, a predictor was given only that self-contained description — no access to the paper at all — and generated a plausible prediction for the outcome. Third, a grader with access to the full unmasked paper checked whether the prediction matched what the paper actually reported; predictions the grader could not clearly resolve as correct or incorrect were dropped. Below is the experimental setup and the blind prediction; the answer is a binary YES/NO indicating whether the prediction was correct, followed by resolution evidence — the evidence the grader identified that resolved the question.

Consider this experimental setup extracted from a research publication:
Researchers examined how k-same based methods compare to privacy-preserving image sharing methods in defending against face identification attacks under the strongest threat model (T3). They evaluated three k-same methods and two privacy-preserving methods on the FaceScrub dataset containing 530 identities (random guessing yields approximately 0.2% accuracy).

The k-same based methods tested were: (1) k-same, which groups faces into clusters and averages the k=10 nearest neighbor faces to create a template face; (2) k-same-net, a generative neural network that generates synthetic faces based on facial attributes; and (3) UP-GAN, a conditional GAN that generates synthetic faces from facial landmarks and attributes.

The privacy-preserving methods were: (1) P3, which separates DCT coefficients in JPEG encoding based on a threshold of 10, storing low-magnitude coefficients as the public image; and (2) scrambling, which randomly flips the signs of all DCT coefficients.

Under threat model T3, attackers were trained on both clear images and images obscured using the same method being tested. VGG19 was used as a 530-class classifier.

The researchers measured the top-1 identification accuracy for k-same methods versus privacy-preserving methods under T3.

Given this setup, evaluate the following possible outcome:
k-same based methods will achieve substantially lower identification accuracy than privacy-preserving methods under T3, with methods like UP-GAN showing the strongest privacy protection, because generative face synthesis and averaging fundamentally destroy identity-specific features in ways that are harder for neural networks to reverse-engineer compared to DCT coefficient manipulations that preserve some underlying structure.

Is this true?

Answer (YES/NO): NO